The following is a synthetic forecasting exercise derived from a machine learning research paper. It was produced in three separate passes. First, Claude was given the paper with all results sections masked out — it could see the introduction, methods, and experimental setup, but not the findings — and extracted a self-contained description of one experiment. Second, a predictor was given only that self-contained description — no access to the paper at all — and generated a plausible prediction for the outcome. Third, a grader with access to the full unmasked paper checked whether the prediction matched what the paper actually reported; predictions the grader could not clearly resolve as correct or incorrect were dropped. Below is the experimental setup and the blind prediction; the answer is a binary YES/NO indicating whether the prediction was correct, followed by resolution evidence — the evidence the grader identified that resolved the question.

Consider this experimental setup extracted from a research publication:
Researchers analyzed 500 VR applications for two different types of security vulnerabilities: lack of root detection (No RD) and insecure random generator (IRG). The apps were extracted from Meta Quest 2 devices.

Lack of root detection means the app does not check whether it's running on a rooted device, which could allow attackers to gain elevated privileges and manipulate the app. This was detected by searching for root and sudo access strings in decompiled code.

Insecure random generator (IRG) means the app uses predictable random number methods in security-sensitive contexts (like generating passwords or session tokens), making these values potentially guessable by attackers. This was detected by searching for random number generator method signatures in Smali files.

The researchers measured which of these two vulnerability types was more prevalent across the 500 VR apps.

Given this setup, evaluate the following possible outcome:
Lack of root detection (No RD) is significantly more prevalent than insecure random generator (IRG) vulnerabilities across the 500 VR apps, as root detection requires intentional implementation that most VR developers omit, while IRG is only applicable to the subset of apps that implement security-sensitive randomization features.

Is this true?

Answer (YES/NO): YES